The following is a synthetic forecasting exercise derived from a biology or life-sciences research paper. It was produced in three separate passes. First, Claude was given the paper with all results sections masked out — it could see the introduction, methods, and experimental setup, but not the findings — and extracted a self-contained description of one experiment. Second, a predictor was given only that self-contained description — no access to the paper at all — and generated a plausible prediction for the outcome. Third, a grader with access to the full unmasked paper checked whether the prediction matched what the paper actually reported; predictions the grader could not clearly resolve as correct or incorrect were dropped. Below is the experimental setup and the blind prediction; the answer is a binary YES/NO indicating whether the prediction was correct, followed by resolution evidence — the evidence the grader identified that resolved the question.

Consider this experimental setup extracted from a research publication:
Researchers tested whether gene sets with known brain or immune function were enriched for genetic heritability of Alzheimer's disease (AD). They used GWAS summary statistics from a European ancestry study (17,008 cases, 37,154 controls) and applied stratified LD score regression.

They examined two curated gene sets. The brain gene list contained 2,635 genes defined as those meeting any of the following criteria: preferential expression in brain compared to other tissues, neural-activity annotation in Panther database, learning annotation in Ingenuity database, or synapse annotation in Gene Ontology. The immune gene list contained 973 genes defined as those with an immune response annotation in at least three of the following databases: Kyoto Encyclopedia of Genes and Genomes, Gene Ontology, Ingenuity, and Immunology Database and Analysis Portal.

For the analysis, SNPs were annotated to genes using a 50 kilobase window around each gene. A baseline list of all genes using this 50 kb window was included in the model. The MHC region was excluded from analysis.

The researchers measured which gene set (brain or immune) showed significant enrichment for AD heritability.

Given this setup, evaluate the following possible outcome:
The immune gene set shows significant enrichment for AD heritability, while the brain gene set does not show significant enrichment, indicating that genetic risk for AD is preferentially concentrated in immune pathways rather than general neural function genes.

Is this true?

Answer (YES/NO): YES